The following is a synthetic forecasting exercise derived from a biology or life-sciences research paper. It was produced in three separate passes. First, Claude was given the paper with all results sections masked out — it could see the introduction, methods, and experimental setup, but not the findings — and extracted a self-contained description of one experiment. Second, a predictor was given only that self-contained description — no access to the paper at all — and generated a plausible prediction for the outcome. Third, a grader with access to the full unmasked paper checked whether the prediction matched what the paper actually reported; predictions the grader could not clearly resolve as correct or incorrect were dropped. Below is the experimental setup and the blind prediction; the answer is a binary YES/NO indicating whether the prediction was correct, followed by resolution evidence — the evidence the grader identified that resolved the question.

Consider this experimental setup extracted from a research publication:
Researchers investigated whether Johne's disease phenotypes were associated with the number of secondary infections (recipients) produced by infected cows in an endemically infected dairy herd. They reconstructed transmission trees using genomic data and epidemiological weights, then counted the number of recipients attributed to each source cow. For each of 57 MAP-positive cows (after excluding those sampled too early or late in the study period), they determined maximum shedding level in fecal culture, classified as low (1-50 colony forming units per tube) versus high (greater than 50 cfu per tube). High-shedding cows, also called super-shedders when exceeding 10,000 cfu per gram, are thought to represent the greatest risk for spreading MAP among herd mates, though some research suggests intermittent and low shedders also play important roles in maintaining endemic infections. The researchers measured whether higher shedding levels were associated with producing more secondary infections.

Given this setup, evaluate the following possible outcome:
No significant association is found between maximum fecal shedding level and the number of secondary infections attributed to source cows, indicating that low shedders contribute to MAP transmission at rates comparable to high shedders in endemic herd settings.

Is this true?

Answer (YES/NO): NO